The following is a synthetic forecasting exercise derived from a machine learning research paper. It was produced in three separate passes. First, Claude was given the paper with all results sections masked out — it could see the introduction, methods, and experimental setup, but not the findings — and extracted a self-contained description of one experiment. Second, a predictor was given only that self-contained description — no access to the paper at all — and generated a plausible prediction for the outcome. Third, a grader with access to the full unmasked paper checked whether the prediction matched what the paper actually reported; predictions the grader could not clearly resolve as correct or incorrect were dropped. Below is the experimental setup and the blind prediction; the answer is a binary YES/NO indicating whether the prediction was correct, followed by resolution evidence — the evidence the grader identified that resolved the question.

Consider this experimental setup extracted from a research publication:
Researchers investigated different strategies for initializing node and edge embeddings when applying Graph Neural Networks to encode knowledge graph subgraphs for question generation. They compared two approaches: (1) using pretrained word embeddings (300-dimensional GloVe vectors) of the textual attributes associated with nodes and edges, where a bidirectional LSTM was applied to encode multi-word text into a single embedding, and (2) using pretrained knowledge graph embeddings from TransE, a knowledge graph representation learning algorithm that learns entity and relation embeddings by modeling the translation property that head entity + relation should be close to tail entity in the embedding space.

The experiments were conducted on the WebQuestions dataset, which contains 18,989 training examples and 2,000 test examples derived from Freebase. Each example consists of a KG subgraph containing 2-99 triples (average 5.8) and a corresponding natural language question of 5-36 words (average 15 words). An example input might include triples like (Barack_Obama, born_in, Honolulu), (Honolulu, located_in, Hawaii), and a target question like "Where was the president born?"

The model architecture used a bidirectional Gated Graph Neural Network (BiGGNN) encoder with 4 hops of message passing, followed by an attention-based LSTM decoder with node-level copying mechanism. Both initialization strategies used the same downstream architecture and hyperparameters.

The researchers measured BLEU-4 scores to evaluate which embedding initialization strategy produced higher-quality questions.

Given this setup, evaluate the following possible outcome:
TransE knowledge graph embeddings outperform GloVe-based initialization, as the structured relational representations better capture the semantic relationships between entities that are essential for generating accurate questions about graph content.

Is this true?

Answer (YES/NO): NO